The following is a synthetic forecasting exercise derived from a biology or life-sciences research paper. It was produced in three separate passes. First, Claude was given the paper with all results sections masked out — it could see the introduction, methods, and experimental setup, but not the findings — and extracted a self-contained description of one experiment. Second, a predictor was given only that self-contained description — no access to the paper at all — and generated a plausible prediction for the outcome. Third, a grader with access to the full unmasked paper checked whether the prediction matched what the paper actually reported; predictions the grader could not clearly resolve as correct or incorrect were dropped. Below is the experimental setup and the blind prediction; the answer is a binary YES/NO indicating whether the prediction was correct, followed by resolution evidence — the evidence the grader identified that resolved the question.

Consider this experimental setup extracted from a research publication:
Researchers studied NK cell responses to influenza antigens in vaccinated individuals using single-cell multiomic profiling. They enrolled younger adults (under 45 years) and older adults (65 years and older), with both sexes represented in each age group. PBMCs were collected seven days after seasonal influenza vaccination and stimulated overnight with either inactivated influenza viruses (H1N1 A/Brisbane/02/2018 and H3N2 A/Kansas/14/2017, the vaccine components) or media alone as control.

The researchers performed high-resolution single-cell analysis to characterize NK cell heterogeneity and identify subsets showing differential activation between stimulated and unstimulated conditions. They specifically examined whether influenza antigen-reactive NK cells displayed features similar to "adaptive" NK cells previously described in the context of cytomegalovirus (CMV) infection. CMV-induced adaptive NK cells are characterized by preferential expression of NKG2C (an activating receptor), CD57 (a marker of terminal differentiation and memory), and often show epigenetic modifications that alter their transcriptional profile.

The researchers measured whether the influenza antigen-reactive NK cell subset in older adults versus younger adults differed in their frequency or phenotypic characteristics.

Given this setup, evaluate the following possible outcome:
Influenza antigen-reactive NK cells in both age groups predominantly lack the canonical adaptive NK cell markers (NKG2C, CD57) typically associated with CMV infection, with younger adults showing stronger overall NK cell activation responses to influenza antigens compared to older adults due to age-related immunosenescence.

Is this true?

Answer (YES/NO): NO